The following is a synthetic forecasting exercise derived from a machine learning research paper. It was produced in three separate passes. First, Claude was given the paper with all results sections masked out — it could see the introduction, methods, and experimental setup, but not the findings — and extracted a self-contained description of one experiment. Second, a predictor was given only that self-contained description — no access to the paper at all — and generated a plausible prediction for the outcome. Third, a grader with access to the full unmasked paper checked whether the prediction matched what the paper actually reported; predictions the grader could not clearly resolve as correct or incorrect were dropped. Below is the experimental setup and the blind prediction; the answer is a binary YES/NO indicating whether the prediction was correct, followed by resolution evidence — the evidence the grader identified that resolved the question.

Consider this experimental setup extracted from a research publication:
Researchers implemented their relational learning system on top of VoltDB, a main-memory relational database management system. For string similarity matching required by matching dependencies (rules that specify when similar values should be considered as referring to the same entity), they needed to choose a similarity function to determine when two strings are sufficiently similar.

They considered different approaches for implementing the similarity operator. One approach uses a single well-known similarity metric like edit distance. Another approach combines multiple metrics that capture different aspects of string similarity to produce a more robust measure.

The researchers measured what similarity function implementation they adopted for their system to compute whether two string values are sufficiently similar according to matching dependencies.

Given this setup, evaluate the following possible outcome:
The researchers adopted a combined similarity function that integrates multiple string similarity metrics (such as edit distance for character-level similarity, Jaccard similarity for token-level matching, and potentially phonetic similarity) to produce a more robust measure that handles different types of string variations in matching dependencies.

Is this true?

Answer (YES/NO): NO